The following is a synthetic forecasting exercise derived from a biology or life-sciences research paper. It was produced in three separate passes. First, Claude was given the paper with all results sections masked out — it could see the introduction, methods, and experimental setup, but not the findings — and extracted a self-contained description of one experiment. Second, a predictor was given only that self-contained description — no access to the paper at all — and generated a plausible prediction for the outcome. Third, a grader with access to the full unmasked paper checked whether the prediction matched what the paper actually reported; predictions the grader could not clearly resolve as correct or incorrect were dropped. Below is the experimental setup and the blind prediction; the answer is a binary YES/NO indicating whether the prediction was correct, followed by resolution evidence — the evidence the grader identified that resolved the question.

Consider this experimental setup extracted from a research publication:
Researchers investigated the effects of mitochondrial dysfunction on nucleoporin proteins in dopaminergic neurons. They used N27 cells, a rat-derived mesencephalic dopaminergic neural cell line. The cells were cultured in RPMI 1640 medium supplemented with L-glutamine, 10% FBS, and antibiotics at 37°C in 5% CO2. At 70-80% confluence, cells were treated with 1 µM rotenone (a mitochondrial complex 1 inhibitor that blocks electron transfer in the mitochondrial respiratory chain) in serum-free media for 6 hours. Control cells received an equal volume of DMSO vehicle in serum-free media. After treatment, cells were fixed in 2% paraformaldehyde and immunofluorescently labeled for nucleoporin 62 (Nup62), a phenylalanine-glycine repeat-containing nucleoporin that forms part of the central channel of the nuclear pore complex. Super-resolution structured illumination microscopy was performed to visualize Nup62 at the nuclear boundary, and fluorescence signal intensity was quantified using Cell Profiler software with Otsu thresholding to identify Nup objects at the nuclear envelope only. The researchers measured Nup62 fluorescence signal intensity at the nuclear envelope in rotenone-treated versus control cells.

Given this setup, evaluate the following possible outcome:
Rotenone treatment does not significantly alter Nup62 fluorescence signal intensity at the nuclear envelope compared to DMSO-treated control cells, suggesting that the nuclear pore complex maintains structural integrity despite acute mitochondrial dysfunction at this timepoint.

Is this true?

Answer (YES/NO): NO